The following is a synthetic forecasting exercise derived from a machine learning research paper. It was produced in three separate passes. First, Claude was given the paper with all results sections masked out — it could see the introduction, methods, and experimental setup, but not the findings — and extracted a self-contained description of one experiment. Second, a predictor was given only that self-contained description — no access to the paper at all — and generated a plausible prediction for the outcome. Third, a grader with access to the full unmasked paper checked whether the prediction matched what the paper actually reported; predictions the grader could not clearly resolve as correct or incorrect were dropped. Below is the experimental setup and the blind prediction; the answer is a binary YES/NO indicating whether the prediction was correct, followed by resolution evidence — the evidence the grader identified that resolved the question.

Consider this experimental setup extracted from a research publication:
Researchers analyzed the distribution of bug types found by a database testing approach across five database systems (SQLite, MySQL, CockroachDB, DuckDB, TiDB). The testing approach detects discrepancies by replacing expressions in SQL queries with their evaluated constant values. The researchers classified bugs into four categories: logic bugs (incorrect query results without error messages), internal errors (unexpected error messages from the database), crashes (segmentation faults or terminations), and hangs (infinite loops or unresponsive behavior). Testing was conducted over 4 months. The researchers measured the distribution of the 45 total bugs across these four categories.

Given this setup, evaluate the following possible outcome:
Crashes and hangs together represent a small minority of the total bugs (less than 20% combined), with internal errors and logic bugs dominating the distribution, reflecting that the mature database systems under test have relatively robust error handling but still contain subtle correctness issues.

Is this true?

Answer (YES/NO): YES